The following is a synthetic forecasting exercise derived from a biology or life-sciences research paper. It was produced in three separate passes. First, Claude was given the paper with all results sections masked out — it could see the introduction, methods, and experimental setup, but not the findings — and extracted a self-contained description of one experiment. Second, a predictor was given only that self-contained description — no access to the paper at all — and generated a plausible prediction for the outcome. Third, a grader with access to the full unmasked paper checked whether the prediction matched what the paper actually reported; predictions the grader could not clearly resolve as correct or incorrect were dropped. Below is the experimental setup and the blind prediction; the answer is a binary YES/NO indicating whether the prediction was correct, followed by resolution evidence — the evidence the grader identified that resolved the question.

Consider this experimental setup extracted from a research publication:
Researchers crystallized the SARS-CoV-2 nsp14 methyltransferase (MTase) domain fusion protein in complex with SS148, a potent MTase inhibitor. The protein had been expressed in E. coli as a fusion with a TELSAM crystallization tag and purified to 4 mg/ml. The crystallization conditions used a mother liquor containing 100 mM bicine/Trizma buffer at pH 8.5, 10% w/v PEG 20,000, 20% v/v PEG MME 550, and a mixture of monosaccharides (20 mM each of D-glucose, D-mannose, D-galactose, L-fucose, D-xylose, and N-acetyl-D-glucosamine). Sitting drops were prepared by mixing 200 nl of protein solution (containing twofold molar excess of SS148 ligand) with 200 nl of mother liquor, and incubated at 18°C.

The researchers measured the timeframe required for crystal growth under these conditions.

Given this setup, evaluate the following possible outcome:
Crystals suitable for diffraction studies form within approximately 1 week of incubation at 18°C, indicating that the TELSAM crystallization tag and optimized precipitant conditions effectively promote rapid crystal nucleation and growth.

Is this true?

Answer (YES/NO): NO